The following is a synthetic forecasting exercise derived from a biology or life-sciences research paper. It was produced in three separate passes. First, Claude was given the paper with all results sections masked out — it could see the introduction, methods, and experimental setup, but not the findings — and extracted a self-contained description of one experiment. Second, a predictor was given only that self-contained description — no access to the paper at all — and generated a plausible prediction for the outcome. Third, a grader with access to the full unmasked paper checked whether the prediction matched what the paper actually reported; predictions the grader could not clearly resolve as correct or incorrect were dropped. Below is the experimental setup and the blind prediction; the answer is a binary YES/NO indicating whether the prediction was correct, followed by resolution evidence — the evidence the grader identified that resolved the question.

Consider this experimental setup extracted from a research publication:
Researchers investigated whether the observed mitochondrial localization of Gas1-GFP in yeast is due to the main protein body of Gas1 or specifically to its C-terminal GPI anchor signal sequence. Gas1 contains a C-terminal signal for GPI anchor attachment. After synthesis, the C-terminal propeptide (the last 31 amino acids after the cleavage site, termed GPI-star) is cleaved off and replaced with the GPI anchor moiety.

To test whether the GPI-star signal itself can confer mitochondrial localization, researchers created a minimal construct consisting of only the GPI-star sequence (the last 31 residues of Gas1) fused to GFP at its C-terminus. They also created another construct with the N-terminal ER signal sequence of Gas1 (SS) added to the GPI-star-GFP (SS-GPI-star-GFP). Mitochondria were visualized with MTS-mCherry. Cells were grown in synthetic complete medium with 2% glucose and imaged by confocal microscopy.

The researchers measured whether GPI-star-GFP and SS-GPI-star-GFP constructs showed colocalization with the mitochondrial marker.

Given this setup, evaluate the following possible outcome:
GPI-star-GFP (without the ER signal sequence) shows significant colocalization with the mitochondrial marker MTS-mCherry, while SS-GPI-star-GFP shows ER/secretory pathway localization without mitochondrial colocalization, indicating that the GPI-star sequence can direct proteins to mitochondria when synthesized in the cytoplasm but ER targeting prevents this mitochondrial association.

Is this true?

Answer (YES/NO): NO